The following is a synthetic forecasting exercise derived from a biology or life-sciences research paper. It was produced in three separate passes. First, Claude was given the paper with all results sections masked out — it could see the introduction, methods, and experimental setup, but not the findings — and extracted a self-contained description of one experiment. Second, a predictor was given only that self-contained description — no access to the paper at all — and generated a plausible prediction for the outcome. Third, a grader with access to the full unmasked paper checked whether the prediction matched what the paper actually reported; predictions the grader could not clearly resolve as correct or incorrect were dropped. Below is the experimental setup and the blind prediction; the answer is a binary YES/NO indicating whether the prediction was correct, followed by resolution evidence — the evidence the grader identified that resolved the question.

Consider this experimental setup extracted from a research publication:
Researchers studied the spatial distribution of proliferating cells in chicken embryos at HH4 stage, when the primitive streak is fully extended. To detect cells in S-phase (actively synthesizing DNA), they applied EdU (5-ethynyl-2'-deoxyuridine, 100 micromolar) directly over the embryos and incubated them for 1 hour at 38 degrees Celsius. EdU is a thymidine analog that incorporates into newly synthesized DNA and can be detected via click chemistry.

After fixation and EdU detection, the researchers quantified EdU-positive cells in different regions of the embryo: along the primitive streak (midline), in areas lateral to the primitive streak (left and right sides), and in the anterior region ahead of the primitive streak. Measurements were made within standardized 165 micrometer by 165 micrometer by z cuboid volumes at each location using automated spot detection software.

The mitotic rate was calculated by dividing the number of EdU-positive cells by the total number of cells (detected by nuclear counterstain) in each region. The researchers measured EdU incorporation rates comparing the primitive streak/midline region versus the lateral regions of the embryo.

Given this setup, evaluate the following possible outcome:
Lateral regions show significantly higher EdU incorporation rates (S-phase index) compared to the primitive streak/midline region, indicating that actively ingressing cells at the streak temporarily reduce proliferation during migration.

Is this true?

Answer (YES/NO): NO